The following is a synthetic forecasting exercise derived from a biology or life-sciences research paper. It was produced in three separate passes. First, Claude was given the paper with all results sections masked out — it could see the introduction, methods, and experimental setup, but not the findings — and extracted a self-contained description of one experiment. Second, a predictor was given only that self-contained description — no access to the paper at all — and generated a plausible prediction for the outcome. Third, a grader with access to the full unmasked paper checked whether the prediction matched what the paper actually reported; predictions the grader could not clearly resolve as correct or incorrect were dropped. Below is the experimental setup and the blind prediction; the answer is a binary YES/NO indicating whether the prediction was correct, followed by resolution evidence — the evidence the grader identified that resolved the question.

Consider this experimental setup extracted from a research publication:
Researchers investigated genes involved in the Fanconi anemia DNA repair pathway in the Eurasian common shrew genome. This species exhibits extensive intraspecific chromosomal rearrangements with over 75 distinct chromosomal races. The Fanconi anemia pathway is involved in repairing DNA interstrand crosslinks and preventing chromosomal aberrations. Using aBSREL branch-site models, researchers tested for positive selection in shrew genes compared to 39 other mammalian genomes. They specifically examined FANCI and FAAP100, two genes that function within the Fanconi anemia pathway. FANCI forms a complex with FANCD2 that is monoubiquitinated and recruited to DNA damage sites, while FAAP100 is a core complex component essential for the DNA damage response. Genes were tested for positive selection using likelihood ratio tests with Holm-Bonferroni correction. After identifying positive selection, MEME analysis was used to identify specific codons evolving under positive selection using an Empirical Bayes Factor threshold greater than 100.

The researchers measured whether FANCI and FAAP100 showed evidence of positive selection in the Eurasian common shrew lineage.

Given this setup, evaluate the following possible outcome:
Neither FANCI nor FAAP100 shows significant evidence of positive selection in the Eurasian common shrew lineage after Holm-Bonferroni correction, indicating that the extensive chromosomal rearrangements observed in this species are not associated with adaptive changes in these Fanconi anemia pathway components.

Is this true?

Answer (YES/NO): NO